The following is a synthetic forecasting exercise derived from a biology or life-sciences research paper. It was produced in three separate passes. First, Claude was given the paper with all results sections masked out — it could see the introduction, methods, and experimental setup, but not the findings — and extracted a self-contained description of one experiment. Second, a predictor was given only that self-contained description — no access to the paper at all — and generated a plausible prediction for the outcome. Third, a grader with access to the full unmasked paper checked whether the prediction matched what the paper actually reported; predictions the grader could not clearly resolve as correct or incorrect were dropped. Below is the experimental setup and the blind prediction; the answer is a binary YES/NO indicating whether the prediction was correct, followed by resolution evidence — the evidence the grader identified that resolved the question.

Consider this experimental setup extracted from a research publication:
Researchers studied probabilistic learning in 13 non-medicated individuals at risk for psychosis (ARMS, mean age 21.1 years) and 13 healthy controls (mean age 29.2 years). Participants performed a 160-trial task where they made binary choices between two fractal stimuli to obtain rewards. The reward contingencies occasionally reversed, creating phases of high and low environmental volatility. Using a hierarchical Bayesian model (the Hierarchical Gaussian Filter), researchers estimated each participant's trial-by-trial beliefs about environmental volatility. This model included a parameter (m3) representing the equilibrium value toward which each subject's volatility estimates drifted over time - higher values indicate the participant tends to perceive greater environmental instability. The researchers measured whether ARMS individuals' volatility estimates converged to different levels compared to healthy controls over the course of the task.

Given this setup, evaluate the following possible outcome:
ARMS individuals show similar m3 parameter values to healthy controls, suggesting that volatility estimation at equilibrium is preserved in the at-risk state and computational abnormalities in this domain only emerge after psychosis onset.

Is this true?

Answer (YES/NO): NO